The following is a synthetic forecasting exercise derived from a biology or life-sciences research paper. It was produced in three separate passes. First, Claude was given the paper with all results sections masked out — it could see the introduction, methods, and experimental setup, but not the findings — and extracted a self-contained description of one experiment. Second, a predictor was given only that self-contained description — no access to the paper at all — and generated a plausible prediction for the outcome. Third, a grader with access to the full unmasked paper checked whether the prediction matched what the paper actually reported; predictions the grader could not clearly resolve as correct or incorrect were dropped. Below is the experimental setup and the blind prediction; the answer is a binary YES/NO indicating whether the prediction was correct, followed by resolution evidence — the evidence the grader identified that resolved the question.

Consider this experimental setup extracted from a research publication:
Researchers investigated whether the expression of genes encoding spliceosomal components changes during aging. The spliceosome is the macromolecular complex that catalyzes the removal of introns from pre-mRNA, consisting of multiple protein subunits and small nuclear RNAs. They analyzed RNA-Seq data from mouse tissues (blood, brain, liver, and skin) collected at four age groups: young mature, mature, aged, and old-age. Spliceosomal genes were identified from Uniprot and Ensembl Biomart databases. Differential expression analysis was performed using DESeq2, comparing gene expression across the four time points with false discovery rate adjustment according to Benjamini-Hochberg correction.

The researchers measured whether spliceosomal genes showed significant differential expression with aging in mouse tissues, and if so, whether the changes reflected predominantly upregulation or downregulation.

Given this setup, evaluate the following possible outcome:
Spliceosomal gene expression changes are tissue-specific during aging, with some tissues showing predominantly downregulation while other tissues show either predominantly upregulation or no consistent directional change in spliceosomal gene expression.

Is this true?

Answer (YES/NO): NO